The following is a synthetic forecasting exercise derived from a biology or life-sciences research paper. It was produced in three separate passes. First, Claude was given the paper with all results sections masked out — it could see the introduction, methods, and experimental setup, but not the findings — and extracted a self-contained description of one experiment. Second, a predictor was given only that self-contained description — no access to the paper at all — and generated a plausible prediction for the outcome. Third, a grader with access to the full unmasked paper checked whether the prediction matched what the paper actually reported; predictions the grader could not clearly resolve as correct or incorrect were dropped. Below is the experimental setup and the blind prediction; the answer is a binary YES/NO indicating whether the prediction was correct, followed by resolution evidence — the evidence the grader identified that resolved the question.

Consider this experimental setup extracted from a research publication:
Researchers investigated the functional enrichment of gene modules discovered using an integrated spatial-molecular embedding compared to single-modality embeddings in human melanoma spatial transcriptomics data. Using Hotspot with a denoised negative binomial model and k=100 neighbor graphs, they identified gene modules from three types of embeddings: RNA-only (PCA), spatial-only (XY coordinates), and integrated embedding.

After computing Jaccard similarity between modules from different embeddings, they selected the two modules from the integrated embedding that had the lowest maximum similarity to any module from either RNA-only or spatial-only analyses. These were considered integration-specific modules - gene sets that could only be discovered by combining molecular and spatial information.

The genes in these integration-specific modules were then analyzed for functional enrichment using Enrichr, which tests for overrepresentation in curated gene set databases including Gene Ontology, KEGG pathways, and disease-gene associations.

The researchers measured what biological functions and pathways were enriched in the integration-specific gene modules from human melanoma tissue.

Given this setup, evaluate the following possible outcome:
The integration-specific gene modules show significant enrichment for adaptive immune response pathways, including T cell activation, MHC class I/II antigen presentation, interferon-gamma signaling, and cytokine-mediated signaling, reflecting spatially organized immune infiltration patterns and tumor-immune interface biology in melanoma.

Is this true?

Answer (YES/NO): NO